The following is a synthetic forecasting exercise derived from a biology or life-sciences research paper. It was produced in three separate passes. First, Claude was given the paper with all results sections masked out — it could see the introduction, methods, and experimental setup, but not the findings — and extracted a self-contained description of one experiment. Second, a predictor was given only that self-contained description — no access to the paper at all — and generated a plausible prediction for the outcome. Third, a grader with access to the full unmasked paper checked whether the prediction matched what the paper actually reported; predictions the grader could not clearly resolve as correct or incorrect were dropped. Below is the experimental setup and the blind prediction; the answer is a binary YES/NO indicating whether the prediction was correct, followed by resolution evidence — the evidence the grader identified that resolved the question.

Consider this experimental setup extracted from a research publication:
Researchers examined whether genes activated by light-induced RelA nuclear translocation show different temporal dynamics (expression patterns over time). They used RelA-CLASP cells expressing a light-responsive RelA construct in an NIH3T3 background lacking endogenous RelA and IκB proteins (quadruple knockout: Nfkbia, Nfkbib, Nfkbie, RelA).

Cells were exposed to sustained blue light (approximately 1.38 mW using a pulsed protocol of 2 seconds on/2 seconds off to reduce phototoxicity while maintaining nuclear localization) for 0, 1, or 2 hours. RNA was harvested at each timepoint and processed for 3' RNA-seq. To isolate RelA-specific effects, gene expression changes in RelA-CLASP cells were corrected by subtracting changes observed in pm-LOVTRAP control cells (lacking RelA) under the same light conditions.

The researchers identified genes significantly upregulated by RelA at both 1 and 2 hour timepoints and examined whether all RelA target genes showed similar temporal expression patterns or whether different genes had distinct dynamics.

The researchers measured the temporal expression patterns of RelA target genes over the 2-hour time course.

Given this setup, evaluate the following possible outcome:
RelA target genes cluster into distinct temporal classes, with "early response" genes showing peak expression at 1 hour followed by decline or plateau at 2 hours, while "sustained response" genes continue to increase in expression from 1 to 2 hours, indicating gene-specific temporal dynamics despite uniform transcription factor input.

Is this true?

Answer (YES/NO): YES